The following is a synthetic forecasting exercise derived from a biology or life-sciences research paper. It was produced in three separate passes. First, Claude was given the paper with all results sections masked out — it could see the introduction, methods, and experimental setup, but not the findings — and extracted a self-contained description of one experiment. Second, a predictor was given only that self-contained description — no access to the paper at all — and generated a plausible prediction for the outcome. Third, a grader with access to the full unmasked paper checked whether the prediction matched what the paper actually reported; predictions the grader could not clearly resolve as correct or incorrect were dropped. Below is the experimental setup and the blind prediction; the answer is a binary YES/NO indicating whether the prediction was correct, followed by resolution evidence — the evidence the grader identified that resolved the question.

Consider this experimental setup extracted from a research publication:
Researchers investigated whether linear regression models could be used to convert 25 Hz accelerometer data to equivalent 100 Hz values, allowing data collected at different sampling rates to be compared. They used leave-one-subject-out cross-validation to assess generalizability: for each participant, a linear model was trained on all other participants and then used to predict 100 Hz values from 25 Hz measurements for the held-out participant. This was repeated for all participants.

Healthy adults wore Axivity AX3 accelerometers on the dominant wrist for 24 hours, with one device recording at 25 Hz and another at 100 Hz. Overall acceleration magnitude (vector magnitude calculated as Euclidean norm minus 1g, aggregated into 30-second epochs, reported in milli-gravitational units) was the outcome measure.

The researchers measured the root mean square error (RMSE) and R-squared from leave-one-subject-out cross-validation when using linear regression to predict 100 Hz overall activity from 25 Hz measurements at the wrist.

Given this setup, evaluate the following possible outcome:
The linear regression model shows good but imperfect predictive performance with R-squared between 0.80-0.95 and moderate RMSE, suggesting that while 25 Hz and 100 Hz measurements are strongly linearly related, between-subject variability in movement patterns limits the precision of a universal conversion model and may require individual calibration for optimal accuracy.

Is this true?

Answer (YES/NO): NO